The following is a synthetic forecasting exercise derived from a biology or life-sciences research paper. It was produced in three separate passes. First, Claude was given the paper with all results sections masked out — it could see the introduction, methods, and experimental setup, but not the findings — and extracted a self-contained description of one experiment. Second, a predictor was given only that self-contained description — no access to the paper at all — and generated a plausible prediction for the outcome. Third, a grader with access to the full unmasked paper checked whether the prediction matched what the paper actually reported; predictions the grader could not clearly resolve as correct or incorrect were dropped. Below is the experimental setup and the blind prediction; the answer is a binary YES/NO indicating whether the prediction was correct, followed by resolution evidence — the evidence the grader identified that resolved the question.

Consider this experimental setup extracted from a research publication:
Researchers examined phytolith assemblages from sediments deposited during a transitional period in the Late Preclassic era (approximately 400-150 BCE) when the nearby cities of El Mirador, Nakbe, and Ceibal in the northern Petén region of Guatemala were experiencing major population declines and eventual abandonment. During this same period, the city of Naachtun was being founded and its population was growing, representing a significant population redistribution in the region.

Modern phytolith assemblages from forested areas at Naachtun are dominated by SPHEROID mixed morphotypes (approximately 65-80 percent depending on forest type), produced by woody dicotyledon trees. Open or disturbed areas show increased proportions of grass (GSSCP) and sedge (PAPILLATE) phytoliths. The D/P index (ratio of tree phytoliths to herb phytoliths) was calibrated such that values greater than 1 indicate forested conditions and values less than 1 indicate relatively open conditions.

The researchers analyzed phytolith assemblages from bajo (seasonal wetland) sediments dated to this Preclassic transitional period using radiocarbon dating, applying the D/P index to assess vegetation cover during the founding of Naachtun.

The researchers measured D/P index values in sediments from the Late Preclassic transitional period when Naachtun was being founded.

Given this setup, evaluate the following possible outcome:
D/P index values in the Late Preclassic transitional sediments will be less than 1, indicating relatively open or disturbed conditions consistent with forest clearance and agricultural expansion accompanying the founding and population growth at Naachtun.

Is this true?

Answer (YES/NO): YES